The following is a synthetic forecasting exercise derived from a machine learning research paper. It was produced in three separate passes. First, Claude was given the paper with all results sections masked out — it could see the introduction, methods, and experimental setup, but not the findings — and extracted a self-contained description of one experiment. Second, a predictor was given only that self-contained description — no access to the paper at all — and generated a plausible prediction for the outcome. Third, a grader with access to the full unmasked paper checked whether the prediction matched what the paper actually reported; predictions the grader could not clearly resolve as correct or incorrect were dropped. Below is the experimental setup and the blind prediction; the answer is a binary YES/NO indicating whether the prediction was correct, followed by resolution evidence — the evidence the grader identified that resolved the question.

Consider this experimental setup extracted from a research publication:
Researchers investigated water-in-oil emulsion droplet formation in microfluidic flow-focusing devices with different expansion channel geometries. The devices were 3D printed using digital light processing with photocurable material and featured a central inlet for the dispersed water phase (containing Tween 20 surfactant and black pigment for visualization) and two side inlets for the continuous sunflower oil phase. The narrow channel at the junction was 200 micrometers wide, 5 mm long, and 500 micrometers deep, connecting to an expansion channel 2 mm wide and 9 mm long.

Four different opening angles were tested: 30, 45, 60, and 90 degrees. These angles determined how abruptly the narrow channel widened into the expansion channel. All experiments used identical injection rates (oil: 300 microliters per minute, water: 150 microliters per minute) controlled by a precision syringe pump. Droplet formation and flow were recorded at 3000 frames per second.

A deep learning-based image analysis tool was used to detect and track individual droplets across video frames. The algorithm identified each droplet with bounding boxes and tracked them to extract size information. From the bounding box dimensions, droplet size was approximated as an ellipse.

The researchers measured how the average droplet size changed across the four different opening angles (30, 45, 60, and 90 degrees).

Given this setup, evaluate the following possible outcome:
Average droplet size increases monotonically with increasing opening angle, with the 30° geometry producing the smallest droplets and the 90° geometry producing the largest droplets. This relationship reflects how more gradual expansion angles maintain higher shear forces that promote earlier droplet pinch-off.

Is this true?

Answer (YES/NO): NO